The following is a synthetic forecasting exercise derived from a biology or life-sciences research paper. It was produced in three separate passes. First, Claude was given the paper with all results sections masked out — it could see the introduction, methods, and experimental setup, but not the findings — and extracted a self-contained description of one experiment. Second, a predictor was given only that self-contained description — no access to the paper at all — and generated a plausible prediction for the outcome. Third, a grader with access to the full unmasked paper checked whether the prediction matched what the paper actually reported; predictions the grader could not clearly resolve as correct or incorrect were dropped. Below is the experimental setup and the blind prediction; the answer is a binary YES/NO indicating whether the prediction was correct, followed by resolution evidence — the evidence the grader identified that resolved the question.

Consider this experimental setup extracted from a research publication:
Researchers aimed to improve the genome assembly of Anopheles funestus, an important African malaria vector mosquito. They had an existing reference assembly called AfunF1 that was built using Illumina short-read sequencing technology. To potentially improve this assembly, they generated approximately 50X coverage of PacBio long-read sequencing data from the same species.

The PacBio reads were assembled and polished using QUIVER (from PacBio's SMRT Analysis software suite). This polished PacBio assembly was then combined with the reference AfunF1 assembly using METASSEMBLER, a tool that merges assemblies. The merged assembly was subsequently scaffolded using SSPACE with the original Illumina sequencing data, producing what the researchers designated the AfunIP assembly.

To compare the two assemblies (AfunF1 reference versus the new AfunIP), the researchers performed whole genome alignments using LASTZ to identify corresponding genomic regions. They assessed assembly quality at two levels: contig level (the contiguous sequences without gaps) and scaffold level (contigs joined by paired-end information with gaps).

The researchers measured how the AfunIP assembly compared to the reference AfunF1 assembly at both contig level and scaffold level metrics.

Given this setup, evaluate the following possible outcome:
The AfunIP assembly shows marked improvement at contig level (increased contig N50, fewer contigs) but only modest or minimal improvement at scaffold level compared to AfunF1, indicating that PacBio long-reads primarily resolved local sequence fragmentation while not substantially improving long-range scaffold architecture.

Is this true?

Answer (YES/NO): NO